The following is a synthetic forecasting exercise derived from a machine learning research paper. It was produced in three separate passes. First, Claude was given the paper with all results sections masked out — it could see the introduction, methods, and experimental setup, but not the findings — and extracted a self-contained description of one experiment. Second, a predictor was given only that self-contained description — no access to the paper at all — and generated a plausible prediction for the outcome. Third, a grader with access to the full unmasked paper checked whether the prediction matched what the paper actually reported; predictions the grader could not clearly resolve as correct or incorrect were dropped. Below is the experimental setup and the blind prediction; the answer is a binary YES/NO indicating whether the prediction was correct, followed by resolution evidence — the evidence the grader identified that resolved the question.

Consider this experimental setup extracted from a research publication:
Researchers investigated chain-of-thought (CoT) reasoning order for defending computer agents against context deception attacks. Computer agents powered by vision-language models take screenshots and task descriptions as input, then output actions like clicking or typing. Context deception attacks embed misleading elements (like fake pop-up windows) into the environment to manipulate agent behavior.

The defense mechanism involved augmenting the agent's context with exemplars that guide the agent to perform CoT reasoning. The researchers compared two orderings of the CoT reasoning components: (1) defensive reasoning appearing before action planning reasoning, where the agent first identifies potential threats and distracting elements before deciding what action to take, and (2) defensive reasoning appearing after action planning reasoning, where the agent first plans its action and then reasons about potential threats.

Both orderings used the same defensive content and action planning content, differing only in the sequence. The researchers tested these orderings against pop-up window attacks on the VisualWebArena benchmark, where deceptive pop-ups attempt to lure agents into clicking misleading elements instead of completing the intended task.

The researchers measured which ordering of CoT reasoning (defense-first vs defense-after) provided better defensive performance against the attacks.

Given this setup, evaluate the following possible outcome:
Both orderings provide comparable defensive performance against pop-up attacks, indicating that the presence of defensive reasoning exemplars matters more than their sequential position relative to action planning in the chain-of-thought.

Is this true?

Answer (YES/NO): NO